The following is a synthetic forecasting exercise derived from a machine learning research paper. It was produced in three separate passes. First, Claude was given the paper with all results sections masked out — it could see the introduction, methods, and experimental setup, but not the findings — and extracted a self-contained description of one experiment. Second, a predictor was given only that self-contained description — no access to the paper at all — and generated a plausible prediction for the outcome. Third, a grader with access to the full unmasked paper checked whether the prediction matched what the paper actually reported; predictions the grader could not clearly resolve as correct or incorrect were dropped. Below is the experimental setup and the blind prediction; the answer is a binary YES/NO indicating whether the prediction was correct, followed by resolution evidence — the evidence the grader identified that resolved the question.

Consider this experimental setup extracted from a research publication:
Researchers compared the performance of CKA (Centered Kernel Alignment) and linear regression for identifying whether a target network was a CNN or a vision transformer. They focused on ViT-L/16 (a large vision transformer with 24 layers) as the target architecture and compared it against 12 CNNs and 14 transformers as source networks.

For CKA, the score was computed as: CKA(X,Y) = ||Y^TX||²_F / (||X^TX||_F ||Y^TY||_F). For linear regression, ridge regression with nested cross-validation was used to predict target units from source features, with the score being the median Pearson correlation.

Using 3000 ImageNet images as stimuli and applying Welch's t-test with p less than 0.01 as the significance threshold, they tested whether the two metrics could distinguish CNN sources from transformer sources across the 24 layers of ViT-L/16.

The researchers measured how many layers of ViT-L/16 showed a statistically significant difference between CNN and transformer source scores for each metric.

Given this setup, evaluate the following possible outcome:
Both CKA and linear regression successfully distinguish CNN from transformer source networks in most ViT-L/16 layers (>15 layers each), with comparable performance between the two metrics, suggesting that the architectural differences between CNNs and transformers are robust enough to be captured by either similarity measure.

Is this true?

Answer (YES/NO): NO